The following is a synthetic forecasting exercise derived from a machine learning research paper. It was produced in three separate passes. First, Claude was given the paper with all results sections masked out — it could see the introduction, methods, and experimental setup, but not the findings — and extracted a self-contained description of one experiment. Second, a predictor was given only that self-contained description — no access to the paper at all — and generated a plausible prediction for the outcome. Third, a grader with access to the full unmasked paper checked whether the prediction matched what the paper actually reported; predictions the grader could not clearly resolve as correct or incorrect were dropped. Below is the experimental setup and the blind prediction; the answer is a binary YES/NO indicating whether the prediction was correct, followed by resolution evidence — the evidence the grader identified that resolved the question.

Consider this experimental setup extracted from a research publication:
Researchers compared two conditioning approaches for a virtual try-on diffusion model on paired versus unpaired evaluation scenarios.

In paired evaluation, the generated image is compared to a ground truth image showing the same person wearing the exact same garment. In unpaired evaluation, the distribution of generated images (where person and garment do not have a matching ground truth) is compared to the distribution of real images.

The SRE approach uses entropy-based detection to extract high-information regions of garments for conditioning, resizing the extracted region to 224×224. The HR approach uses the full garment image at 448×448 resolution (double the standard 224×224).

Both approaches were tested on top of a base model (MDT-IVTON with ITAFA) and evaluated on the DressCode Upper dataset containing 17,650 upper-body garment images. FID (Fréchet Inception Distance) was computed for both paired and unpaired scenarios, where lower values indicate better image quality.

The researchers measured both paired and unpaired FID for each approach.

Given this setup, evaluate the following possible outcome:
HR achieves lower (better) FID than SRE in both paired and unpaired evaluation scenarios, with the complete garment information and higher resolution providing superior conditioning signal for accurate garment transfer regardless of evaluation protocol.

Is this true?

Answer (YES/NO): NO